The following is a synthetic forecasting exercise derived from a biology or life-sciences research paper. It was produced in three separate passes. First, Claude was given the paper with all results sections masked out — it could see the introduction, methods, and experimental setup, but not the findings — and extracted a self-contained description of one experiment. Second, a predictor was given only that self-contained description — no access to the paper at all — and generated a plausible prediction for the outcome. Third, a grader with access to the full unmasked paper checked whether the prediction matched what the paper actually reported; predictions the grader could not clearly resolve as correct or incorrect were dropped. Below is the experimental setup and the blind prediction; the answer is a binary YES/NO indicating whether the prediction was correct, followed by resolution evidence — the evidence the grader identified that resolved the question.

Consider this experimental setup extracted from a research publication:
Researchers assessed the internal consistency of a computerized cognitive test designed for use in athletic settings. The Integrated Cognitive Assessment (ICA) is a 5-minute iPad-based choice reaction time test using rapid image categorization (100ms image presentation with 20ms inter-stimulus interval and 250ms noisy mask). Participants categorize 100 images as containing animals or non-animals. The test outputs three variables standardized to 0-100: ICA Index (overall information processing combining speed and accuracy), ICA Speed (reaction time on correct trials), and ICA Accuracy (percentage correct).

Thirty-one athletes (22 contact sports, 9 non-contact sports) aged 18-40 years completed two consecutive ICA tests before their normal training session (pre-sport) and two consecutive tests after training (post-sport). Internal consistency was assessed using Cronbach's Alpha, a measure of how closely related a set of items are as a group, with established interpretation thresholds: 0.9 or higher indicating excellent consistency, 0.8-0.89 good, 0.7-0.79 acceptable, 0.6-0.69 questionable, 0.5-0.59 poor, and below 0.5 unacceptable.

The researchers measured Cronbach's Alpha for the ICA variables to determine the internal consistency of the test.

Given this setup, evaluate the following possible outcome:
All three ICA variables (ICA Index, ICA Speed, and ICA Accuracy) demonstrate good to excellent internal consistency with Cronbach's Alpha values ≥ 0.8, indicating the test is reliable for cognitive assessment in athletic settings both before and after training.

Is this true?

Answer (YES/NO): YES